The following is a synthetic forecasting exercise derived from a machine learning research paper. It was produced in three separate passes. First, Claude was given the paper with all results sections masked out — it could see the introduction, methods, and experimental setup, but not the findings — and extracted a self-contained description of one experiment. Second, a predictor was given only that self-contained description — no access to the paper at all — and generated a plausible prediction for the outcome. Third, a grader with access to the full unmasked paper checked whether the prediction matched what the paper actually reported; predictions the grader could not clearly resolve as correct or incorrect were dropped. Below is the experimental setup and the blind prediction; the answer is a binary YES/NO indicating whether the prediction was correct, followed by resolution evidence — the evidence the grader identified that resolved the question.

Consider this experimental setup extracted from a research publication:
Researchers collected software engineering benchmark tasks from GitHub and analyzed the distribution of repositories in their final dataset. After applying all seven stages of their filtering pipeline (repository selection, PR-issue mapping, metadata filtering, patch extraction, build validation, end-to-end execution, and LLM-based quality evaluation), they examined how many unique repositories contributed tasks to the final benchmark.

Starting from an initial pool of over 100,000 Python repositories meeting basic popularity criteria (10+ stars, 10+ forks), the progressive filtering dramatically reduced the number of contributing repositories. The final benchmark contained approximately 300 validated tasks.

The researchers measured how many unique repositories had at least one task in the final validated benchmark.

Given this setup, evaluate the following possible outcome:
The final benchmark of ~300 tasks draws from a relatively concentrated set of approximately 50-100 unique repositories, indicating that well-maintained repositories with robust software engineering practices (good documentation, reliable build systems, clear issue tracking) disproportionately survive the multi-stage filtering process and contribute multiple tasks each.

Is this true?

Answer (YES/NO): NO